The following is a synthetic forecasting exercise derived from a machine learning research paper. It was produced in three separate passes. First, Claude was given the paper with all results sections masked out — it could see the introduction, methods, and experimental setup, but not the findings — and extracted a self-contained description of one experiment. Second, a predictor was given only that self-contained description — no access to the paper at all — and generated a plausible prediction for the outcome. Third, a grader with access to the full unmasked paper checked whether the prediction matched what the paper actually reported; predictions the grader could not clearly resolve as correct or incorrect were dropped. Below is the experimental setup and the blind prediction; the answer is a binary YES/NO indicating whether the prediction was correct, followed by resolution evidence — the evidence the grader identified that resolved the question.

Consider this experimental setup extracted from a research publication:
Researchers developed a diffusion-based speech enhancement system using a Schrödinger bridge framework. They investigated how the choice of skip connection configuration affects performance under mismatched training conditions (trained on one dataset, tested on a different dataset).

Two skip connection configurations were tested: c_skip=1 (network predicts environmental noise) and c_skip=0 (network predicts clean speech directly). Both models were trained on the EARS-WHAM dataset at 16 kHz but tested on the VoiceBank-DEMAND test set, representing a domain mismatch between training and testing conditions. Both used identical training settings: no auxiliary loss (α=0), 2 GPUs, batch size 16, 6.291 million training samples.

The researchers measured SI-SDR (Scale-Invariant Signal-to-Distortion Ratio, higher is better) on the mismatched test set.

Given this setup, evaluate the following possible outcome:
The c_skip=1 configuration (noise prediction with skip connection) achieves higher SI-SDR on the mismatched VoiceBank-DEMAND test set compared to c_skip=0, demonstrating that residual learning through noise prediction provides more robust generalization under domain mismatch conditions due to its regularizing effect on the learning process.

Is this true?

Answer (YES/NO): YES